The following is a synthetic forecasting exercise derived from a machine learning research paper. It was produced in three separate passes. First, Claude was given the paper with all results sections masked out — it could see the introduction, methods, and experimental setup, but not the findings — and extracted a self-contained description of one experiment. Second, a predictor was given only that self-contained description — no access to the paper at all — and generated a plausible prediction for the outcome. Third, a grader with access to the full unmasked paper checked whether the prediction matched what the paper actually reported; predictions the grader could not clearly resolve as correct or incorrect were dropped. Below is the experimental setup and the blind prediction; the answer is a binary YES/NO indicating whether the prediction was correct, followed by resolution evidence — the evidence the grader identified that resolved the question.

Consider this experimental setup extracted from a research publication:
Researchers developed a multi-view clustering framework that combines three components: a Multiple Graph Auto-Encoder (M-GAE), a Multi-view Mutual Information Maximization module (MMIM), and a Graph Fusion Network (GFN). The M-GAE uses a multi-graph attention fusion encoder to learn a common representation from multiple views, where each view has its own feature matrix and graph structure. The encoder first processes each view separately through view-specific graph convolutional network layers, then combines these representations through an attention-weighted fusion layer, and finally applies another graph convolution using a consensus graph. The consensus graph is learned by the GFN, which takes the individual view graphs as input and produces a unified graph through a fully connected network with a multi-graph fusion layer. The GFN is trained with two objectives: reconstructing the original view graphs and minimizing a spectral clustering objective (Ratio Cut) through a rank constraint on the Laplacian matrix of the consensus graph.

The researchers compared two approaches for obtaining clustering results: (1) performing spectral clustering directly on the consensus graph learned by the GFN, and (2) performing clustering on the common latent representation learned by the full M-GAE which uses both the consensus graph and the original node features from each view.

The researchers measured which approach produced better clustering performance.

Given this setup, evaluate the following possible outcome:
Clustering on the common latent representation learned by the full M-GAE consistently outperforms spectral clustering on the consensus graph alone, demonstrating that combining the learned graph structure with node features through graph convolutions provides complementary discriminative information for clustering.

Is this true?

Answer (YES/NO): YES